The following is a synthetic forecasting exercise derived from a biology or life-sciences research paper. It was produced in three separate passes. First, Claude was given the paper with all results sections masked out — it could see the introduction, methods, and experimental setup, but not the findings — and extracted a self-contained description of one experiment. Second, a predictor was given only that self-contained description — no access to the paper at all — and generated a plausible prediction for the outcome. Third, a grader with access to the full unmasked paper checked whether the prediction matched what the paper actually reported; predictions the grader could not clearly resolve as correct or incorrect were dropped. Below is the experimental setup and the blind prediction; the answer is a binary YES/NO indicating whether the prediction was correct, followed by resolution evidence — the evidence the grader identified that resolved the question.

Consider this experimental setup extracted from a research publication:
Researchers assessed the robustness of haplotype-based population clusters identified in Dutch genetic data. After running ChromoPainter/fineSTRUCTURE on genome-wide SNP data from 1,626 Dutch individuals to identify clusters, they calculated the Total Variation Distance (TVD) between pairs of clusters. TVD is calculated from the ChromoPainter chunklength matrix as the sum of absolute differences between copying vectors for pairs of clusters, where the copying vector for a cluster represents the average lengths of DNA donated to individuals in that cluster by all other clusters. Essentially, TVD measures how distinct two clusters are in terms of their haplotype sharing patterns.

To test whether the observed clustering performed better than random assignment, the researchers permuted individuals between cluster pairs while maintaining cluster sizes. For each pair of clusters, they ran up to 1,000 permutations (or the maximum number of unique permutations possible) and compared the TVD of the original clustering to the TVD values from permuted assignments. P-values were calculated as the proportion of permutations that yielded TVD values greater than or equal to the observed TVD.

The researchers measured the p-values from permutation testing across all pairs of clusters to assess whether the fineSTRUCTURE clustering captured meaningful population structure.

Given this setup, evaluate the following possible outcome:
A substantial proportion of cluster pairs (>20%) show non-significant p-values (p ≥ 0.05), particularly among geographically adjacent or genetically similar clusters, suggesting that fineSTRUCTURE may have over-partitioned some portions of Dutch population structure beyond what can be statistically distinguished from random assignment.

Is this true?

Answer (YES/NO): NO